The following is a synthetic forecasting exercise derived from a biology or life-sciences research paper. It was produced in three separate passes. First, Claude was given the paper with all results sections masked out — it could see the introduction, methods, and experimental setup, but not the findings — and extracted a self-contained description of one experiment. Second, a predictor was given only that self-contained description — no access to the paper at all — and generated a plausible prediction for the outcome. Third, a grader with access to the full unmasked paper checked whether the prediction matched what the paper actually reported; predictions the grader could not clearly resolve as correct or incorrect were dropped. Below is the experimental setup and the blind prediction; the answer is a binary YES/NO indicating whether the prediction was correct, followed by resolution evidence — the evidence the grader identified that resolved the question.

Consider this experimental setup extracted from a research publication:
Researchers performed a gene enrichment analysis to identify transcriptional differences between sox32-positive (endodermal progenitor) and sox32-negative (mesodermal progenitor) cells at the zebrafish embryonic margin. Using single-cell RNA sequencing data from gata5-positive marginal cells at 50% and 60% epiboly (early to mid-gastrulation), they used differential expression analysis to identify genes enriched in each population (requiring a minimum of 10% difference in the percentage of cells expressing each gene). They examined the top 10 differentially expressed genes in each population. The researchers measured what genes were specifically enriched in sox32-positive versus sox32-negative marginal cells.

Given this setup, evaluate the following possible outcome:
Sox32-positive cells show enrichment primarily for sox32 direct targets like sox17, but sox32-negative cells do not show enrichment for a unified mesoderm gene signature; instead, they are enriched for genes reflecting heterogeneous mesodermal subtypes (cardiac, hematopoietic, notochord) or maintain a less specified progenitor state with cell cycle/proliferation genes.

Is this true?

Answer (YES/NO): NO